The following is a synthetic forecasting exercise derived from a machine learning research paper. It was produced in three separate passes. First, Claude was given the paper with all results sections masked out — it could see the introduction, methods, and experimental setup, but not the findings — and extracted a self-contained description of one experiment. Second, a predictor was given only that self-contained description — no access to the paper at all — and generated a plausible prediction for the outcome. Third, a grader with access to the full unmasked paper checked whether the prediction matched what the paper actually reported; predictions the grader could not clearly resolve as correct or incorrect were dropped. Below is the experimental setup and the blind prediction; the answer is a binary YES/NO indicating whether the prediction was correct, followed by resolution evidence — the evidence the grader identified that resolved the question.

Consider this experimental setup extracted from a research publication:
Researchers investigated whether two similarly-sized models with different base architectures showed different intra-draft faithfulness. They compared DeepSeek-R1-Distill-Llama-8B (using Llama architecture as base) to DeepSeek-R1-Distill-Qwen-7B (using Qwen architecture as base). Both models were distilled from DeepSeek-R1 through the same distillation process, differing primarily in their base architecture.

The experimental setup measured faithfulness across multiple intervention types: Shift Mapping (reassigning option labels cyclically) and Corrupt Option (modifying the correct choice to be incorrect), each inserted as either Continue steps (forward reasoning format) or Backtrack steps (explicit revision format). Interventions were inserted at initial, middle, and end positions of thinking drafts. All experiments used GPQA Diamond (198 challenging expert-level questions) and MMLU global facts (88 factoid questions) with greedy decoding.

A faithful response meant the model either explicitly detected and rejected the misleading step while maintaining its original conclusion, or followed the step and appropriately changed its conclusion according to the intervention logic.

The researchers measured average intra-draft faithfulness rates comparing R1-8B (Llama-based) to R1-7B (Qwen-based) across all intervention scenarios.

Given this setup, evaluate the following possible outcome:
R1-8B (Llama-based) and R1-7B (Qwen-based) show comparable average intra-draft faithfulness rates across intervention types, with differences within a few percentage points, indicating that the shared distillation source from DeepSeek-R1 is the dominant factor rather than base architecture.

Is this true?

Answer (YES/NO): NO